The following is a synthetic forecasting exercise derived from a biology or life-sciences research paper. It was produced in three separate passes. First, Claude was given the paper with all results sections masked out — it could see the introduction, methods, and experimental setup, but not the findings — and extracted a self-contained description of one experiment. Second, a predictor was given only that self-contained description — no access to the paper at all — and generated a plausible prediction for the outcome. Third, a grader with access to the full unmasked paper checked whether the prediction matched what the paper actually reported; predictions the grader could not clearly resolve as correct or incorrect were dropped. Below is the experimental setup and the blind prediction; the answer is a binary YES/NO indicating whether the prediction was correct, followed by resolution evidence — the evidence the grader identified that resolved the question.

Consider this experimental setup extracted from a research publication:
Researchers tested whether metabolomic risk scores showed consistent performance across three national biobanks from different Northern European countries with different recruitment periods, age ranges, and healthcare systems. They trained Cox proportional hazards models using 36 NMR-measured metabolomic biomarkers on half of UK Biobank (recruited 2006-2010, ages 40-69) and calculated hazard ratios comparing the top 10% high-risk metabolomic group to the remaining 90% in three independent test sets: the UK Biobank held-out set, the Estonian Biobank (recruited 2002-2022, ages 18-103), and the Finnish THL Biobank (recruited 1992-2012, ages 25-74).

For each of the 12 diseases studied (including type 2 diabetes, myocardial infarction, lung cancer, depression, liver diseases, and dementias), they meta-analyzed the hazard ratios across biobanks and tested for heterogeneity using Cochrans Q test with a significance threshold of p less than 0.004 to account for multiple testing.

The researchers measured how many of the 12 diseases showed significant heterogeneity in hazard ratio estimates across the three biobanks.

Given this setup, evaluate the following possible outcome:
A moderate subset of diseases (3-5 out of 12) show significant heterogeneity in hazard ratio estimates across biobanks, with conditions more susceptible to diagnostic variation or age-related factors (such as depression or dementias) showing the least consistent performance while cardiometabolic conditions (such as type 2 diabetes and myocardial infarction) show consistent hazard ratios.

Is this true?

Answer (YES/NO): NO